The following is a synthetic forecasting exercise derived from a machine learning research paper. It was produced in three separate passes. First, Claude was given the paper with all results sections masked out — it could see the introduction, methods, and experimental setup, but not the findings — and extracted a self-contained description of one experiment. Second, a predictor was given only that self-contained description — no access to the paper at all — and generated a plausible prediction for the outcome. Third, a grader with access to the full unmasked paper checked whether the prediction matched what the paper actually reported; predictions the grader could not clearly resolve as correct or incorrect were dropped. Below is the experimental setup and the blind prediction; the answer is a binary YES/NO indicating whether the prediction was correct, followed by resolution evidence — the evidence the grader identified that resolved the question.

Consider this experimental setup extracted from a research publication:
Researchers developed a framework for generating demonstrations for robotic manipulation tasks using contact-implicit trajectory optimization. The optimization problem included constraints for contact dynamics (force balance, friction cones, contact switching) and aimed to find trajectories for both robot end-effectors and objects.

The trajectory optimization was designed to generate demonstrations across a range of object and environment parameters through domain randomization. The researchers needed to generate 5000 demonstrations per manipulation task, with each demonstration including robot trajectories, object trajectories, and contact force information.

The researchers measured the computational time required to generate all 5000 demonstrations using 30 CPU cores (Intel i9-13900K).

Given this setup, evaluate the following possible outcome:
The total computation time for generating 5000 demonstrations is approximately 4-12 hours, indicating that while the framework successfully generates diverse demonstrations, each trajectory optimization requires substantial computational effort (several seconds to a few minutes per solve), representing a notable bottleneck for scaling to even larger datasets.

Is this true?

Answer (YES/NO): NO